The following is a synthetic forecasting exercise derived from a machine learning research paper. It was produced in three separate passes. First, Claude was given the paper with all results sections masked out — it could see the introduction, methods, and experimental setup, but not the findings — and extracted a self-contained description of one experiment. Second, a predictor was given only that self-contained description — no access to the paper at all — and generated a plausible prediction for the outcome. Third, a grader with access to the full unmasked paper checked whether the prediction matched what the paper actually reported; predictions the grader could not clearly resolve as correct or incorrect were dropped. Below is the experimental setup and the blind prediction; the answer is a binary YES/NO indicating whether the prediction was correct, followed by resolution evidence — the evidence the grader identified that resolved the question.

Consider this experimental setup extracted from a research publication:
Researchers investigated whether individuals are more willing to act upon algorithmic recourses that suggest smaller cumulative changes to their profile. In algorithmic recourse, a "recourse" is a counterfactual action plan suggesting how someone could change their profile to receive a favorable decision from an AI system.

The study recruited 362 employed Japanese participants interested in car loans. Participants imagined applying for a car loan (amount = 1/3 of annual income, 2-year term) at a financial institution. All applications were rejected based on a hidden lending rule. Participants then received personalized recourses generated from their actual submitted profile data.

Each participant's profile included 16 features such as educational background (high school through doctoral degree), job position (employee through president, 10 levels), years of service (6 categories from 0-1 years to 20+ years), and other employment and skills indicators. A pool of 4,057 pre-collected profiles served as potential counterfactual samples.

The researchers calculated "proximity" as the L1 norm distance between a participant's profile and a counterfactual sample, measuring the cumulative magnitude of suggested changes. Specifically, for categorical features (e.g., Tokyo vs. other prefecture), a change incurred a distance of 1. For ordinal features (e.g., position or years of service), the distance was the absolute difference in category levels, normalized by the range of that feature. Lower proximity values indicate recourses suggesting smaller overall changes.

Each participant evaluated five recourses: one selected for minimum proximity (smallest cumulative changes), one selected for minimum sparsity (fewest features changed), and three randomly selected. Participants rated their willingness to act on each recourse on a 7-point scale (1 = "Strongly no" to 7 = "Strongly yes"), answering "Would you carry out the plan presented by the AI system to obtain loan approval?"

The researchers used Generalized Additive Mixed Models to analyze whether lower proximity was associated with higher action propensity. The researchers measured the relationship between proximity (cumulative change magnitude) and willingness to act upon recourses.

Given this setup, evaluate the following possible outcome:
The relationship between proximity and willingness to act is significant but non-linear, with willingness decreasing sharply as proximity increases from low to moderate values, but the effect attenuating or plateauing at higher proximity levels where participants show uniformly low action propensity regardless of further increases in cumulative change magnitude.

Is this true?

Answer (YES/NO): YES